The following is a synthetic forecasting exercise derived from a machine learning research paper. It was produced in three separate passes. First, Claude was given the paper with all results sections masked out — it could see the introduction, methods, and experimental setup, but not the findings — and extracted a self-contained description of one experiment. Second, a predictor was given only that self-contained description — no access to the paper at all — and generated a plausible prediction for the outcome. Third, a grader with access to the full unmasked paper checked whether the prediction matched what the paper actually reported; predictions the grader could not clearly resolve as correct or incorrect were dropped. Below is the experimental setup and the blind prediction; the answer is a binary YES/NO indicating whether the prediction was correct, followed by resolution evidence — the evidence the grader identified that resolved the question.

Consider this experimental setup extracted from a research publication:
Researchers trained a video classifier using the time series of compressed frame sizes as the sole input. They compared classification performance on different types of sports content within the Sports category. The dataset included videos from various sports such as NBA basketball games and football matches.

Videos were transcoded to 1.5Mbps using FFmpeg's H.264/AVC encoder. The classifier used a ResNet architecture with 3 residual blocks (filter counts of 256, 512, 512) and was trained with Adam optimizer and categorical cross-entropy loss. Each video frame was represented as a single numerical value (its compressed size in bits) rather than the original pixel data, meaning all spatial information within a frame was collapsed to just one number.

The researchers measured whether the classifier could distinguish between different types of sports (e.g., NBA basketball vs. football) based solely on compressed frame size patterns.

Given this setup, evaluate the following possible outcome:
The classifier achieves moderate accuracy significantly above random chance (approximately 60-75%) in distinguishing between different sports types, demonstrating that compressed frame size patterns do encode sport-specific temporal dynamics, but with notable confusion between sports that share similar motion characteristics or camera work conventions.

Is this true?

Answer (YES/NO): NO